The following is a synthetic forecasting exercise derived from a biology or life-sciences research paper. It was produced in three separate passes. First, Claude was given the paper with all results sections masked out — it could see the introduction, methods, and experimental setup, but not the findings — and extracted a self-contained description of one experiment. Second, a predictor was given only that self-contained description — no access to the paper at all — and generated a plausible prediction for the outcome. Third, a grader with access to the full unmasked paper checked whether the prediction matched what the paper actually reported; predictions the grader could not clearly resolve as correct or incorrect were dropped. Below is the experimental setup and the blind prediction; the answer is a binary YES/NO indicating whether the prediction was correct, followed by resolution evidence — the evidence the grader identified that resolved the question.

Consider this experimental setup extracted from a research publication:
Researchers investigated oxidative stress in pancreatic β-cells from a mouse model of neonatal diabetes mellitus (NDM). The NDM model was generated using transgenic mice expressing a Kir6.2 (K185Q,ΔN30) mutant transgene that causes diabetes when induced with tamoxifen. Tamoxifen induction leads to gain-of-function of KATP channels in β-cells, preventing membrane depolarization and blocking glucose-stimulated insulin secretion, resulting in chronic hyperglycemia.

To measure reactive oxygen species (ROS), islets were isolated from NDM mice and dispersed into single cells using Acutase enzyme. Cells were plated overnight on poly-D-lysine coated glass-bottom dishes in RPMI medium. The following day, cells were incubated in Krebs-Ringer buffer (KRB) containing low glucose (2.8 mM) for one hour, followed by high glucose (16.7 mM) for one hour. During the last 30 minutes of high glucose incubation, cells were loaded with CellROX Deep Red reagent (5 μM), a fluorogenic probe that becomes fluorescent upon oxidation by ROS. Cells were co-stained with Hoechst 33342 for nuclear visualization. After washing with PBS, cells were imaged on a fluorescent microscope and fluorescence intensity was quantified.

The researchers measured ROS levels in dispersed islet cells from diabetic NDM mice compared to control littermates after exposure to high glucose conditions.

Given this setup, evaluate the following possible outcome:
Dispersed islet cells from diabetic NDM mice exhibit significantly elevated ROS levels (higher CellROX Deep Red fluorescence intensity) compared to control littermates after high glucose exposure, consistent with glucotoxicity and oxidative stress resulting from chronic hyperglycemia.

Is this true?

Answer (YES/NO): YES